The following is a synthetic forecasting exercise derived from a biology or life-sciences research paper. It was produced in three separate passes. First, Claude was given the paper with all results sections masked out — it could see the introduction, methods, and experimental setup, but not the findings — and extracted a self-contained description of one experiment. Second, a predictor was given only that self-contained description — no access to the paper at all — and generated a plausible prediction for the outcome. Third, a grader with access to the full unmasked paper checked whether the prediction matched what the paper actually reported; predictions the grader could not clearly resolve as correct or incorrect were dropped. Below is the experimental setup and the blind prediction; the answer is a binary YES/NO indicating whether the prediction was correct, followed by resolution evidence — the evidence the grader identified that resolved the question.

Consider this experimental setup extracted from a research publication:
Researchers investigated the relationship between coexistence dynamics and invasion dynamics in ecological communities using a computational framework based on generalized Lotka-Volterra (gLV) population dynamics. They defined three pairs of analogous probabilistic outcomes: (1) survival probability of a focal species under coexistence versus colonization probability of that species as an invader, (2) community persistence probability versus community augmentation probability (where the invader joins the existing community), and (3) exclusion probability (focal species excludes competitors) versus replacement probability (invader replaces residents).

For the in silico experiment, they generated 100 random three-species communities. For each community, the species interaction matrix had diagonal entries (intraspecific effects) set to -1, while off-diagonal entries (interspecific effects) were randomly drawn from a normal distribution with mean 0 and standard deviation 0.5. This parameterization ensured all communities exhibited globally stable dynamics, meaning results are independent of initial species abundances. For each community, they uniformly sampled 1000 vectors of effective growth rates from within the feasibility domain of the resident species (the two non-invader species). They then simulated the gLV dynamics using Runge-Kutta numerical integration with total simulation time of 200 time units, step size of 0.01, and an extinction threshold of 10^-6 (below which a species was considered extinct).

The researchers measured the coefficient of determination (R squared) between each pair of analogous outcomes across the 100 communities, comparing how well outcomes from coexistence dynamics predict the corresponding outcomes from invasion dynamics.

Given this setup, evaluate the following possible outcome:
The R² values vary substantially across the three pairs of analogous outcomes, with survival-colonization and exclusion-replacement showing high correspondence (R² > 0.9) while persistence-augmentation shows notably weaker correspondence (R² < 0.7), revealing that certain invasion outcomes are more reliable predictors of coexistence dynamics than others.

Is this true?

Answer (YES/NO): NO